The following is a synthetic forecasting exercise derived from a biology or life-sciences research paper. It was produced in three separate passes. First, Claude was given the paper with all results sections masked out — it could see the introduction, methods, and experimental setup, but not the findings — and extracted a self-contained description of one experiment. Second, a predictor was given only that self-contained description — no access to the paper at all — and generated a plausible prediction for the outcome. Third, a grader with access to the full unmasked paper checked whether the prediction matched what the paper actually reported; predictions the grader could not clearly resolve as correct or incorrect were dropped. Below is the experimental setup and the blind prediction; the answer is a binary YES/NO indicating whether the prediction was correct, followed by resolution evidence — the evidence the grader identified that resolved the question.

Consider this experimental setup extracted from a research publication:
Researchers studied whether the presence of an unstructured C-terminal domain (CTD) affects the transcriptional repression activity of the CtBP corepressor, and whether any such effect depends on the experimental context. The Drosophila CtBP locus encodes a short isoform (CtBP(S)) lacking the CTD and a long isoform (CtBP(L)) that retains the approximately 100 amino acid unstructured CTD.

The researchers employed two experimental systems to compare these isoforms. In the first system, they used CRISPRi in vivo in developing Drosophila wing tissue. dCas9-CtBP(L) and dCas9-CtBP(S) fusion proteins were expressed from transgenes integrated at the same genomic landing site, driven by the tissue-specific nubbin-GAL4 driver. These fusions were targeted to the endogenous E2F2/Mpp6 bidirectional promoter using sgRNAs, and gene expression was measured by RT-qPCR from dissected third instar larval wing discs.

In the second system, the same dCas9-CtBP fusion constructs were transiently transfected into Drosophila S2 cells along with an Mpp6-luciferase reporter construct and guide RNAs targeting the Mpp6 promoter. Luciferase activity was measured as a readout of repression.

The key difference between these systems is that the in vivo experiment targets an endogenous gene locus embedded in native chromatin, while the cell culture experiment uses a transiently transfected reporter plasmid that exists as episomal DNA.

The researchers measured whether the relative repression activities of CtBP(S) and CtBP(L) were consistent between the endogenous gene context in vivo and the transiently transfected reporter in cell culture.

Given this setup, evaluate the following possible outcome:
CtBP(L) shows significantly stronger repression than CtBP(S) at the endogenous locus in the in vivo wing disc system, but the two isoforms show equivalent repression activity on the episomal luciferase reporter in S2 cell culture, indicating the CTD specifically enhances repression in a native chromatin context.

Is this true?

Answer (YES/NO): NO